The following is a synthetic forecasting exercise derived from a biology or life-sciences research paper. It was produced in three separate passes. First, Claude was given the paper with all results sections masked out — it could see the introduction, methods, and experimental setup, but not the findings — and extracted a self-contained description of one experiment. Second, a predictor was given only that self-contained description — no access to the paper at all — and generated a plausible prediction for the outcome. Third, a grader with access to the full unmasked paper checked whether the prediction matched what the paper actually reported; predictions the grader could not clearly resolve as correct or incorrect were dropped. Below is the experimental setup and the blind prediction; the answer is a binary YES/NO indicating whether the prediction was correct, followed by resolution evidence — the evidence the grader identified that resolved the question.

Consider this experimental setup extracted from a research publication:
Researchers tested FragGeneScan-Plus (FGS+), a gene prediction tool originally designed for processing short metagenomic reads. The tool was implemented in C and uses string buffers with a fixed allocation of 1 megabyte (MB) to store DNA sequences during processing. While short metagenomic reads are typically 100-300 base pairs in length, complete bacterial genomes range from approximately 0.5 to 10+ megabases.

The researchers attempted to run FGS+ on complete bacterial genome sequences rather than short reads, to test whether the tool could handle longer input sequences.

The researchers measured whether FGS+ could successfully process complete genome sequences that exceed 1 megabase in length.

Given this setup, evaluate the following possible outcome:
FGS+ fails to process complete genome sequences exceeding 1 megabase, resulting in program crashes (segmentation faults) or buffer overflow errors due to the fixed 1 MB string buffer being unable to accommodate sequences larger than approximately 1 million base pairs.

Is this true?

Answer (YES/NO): NO